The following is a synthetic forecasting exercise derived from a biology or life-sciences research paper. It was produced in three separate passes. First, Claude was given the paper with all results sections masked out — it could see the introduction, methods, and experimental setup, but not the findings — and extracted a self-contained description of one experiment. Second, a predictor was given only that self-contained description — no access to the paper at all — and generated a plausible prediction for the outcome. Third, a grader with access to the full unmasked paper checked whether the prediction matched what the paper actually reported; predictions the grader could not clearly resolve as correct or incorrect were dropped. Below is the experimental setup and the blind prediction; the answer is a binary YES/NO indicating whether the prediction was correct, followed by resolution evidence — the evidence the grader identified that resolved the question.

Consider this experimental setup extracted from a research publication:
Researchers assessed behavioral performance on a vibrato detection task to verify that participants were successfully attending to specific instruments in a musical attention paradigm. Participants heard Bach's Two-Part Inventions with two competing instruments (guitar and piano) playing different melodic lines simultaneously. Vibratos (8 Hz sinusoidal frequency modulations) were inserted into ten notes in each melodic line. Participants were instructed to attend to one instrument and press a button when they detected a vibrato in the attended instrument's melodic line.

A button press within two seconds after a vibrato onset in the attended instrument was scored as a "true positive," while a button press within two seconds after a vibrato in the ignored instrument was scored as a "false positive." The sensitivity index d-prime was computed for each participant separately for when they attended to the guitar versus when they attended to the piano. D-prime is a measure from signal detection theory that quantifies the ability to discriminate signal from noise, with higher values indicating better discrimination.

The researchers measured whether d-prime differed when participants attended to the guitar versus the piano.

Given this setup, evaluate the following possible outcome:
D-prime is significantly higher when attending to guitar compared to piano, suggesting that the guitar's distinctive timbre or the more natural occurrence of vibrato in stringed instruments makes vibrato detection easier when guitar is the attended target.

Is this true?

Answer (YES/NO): NO